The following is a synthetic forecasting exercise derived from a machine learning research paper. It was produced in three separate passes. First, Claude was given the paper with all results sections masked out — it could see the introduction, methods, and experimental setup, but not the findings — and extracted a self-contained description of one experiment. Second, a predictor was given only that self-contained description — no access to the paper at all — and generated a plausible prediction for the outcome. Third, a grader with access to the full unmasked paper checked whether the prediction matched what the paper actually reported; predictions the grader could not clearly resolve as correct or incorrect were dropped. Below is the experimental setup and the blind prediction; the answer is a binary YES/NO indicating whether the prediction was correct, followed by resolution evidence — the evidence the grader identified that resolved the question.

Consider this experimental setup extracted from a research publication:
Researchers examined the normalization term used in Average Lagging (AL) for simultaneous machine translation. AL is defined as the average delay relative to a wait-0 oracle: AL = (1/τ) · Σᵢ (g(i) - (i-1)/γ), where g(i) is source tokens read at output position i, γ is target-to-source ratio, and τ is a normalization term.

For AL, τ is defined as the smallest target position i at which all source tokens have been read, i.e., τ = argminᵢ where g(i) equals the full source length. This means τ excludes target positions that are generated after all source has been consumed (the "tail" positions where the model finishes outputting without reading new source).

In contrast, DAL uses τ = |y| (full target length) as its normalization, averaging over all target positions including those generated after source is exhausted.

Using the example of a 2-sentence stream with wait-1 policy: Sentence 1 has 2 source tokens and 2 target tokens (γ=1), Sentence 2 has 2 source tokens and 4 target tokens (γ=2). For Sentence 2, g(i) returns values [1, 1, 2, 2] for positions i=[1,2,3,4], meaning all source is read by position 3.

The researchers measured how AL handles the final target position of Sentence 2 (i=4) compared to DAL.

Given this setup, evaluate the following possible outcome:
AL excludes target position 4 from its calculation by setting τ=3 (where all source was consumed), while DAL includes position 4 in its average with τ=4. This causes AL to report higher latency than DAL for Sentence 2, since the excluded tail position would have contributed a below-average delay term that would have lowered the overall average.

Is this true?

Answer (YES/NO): NO